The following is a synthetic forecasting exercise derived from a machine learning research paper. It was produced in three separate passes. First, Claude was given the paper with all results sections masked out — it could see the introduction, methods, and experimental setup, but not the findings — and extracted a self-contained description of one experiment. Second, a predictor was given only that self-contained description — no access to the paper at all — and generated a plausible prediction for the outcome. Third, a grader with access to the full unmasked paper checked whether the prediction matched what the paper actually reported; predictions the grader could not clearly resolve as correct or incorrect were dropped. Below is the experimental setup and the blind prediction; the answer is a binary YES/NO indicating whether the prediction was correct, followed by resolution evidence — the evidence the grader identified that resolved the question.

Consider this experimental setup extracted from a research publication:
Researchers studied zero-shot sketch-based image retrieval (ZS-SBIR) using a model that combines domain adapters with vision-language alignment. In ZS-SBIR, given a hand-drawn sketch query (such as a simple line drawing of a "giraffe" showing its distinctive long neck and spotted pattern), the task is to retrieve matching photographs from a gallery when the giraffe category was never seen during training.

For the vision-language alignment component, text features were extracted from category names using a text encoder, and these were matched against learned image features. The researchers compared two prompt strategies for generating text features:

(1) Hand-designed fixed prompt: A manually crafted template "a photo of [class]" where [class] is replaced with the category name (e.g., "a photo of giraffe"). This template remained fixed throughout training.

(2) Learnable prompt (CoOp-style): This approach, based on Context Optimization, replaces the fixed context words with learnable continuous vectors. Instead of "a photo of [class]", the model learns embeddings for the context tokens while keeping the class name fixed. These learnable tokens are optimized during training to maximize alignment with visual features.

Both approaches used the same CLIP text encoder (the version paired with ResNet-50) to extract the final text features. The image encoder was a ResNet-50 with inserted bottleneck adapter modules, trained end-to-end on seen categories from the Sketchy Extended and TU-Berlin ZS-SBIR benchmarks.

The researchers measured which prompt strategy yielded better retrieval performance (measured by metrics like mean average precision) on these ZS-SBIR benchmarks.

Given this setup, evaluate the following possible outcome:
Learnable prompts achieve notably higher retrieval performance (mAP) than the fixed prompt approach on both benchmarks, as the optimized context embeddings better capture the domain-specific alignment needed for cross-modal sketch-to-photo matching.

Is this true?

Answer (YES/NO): NO